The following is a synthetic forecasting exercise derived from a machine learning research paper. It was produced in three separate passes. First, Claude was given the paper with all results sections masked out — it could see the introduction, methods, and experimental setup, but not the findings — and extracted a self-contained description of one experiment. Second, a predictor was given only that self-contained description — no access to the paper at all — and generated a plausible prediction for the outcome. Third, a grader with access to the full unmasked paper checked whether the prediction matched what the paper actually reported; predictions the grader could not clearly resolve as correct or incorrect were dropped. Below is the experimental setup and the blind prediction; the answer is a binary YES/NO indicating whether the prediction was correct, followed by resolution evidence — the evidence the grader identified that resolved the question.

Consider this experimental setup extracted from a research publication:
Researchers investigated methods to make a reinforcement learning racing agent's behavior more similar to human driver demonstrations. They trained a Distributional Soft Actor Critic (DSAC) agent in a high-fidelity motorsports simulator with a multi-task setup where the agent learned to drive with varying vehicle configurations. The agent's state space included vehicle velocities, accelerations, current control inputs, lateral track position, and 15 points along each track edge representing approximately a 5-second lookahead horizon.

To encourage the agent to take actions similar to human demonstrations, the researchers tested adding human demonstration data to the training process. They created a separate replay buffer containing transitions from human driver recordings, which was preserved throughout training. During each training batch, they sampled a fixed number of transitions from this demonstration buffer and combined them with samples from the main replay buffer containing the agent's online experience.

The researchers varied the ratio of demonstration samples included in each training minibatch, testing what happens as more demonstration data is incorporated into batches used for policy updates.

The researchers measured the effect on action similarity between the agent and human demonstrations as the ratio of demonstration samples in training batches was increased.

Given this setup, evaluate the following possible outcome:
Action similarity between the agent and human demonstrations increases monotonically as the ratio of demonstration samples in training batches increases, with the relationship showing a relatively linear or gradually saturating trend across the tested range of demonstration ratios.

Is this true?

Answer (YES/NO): NO